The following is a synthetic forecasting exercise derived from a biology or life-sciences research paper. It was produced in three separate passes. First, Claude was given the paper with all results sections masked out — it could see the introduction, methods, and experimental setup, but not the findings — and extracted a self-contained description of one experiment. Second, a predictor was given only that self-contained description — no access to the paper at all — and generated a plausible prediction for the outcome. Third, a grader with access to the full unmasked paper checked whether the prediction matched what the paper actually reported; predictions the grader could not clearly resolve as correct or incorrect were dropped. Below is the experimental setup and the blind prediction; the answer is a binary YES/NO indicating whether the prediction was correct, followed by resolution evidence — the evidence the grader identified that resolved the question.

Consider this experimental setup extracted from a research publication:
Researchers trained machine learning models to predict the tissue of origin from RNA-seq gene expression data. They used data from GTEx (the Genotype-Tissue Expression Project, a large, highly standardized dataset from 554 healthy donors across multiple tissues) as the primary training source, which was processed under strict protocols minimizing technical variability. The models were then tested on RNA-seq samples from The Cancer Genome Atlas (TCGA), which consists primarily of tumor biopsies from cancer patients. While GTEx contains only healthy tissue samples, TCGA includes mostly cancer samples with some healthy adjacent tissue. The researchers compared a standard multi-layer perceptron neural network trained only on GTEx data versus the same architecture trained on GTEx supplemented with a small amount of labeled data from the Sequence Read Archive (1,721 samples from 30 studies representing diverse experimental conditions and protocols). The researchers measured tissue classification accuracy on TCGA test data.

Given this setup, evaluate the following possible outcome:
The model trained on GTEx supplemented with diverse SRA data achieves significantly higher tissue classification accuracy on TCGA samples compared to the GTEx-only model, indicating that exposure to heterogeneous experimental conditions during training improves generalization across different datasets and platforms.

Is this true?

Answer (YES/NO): YES